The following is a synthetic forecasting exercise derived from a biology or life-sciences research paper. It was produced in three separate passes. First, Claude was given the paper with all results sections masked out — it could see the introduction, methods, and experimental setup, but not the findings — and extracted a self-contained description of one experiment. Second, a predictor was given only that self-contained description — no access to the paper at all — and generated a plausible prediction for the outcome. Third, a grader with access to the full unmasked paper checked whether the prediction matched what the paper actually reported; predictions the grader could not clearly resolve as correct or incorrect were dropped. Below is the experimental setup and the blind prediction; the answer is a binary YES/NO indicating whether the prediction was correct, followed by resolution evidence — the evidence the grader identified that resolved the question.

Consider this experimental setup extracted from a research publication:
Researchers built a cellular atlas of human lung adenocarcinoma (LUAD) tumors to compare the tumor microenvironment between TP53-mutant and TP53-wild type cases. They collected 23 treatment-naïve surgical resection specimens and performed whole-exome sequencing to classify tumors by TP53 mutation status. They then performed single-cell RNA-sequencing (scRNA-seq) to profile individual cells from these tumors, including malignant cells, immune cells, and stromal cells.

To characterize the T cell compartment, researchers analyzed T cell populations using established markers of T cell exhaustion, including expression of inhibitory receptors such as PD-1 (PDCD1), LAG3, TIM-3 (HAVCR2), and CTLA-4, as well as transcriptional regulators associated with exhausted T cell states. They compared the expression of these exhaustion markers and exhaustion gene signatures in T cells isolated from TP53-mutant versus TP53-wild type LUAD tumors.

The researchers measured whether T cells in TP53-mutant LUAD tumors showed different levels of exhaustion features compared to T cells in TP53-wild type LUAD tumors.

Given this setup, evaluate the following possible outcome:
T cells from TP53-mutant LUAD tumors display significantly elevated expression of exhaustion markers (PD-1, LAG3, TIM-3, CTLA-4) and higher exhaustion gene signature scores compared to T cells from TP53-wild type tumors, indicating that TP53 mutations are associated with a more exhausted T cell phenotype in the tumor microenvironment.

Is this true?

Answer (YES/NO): YES